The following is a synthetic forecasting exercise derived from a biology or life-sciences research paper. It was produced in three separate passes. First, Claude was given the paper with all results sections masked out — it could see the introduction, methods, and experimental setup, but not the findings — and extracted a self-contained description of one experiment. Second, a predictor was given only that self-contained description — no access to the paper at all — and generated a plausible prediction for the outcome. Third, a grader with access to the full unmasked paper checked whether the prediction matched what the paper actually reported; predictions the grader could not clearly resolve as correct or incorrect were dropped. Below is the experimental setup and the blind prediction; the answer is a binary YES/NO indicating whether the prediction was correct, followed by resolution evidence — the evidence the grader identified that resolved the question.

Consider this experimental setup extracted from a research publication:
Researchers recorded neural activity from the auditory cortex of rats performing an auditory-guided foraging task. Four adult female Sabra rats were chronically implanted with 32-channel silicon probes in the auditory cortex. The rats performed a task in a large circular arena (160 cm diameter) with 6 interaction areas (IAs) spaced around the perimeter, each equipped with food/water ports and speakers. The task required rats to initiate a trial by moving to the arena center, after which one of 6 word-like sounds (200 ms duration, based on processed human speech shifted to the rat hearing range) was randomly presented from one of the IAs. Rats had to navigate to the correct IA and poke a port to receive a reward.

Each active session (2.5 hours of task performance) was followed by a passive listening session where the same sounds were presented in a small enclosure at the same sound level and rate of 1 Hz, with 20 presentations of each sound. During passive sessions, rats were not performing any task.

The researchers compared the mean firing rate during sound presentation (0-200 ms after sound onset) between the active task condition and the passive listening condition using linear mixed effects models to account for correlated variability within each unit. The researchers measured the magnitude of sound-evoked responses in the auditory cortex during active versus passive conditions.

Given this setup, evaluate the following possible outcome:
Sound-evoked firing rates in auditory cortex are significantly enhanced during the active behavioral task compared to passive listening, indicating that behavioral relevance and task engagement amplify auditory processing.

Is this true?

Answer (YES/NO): NO